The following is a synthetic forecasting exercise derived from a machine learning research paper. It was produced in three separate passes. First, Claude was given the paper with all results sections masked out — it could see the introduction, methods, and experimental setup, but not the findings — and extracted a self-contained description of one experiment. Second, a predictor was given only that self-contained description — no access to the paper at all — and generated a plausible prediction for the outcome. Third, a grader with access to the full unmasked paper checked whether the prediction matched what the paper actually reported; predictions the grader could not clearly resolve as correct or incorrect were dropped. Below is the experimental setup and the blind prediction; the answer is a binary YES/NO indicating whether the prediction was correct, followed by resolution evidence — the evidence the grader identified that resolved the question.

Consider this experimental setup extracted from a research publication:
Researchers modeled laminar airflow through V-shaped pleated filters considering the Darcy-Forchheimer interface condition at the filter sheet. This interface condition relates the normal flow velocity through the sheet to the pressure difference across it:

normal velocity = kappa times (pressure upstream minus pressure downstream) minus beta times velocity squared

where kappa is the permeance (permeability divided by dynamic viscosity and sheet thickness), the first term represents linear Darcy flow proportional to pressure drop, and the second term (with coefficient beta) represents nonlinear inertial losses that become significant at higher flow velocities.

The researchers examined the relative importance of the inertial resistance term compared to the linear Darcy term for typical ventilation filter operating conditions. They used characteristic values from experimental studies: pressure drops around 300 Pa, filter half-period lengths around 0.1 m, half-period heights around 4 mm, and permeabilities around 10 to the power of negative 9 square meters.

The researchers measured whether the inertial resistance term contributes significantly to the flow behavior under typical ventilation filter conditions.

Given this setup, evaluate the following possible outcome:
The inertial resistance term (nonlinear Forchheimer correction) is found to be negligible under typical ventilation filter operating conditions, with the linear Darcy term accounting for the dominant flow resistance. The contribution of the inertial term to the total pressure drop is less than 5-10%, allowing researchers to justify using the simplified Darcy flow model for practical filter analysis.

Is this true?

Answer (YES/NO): NO